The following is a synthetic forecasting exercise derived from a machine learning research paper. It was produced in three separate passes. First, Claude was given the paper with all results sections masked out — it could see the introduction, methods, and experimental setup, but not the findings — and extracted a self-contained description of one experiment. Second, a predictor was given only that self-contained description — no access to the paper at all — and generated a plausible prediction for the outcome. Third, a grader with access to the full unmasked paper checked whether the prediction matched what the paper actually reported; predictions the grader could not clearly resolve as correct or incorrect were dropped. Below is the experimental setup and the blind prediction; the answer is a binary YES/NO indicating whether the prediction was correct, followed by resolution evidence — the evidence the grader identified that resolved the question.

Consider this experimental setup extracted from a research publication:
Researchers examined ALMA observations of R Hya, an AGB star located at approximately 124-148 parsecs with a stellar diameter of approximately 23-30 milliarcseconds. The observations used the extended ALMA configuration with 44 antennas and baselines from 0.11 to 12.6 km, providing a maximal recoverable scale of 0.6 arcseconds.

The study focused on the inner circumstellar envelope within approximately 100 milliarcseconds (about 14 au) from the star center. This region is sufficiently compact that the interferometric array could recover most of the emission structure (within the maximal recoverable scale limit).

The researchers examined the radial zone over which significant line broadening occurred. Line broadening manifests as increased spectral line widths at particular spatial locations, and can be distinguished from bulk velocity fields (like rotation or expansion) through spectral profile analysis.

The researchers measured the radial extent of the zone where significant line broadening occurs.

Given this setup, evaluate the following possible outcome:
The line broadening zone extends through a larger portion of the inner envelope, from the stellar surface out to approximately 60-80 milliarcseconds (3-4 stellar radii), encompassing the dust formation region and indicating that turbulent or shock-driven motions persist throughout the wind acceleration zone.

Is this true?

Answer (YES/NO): YES